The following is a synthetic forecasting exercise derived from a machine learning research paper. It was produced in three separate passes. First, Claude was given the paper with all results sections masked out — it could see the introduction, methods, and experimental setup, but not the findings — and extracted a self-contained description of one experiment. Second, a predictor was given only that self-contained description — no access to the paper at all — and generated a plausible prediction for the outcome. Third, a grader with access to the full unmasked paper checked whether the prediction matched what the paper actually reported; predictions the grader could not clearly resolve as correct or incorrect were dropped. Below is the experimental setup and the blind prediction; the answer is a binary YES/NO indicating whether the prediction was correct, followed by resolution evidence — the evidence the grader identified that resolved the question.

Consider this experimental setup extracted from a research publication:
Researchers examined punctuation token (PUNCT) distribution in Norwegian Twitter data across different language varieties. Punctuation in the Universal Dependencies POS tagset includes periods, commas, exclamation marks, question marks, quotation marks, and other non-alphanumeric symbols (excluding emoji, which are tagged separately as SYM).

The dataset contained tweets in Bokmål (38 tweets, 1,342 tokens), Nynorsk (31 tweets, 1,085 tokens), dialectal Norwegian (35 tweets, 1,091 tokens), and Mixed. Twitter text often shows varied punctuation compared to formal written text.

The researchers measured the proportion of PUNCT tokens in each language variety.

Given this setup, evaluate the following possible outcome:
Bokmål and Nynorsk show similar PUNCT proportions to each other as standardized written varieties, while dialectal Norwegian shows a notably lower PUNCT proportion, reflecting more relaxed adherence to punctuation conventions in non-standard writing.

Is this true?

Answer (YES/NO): NO